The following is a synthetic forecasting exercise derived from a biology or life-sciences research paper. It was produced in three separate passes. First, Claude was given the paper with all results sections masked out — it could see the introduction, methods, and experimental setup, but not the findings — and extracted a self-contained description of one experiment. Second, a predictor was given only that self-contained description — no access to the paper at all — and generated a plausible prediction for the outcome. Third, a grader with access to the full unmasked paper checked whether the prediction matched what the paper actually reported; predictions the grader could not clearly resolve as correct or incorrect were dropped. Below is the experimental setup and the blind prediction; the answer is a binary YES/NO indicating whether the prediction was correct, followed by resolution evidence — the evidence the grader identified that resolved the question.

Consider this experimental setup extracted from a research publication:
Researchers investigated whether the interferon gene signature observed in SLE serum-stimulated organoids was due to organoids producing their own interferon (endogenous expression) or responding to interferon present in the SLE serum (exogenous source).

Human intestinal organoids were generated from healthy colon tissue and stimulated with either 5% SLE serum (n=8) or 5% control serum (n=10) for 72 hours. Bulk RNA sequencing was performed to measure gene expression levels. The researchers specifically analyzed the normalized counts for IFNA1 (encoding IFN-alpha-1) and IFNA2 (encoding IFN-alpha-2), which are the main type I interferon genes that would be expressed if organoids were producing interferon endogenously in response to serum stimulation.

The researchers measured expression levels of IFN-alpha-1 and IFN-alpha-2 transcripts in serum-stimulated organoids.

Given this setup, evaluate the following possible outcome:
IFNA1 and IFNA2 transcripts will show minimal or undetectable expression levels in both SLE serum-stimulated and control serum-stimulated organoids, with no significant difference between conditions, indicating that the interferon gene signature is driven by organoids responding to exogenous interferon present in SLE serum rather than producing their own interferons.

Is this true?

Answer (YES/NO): YES